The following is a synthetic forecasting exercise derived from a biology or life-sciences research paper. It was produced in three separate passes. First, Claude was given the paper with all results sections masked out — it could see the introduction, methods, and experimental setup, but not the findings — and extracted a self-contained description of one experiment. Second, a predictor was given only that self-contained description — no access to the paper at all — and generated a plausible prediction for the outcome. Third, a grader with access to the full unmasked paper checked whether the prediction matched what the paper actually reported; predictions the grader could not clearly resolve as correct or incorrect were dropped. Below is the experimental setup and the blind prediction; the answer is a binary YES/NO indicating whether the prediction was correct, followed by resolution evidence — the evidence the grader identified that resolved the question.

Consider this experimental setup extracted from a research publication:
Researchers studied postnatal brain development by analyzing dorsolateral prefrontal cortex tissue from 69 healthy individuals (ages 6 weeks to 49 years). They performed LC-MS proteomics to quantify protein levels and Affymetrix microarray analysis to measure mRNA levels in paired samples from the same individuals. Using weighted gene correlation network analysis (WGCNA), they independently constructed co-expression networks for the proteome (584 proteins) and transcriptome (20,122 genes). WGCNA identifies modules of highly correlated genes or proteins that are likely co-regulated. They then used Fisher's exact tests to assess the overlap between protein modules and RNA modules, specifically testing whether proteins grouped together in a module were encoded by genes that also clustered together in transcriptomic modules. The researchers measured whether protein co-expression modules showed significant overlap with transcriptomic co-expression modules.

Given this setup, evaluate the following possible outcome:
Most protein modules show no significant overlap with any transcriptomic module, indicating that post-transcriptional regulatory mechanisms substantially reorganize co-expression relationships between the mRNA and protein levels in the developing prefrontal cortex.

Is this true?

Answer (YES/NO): NO